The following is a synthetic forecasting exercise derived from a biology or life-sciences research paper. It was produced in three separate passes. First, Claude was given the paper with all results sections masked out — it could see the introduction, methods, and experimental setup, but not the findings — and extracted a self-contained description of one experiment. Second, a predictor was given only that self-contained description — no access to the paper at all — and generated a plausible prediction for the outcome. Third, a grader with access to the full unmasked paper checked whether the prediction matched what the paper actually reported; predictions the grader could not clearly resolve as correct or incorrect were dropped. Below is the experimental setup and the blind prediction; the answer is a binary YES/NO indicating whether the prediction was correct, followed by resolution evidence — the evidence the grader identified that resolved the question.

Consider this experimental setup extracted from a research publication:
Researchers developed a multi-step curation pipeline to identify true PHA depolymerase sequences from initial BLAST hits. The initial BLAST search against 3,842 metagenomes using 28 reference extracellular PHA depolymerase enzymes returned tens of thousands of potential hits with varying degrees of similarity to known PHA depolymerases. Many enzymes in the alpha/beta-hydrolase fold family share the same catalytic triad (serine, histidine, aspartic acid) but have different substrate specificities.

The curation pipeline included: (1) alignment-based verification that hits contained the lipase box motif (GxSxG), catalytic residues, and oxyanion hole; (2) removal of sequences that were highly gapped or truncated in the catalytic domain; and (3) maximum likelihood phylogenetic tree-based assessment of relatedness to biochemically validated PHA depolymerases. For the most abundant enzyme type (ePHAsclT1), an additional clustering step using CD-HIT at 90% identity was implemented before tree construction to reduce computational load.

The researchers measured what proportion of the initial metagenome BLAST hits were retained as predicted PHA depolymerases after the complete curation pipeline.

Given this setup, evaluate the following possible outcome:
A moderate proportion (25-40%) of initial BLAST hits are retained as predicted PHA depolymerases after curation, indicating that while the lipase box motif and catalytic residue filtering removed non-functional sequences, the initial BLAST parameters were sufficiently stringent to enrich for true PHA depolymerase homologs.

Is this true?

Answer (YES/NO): NO